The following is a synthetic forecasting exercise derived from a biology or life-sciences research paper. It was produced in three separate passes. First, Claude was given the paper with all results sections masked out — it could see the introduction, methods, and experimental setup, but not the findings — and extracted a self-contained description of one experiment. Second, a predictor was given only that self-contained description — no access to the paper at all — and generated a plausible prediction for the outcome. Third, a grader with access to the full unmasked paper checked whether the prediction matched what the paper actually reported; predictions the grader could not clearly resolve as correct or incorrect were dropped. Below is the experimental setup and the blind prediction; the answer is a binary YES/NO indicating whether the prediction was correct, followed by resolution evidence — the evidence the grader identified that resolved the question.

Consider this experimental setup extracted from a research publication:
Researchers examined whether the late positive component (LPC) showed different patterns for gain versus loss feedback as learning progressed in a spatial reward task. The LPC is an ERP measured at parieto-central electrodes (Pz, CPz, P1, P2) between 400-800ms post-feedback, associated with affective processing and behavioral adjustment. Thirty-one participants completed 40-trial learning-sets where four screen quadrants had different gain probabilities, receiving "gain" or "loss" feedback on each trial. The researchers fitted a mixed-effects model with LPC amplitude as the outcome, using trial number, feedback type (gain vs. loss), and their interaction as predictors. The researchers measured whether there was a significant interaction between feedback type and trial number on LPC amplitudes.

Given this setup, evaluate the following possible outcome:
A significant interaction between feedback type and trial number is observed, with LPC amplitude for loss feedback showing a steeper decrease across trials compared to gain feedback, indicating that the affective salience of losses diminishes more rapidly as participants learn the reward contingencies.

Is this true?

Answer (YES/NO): NO